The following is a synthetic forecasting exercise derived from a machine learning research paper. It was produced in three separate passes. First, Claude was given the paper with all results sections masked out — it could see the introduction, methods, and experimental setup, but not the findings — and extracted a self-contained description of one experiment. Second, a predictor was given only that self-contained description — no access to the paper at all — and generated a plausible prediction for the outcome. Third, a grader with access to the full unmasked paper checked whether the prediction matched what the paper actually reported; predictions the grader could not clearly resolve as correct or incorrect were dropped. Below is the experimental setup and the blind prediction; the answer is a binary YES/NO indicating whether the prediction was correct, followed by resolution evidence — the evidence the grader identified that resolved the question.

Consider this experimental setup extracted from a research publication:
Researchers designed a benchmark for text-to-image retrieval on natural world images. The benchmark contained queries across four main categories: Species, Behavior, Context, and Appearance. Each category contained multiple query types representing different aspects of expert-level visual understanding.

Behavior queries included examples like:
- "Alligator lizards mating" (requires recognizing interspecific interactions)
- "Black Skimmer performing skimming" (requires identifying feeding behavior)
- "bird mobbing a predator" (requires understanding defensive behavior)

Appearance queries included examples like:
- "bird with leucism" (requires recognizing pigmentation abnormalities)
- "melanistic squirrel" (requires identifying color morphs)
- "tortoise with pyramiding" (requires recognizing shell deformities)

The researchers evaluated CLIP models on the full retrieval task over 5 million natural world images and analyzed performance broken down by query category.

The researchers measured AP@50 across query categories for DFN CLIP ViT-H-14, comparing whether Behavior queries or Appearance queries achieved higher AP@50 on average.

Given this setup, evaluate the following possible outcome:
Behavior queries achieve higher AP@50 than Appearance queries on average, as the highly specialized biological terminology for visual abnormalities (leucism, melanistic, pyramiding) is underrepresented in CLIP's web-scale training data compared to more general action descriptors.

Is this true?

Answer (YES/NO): YES